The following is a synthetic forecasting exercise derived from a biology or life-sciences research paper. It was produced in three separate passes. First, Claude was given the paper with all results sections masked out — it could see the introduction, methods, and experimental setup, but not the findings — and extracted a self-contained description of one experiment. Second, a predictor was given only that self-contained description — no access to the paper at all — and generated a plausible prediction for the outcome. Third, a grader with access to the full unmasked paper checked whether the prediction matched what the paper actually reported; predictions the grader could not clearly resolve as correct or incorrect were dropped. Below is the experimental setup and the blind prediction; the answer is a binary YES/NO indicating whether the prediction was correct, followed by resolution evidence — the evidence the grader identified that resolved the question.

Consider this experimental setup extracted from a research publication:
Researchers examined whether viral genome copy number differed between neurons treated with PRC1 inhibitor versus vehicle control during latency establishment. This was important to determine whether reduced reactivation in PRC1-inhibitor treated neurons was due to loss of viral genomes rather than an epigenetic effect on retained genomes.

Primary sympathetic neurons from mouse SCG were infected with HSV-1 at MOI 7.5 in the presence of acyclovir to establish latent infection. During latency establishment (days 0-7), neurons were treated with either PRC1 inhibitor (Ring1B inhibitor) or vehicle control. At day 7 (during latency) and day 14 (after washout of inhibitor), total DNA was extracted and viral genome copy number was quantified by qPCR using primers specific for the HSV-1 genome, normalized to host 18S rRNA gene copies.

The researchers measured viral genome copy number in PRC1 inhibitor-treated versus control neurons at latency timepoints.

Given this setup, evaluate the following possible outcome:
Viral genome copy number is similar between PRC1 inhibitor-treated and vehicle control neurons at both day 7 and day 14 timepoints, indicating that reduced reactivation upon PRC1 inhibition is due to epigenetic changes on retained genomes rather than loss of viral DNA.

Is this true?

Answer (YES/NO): YES